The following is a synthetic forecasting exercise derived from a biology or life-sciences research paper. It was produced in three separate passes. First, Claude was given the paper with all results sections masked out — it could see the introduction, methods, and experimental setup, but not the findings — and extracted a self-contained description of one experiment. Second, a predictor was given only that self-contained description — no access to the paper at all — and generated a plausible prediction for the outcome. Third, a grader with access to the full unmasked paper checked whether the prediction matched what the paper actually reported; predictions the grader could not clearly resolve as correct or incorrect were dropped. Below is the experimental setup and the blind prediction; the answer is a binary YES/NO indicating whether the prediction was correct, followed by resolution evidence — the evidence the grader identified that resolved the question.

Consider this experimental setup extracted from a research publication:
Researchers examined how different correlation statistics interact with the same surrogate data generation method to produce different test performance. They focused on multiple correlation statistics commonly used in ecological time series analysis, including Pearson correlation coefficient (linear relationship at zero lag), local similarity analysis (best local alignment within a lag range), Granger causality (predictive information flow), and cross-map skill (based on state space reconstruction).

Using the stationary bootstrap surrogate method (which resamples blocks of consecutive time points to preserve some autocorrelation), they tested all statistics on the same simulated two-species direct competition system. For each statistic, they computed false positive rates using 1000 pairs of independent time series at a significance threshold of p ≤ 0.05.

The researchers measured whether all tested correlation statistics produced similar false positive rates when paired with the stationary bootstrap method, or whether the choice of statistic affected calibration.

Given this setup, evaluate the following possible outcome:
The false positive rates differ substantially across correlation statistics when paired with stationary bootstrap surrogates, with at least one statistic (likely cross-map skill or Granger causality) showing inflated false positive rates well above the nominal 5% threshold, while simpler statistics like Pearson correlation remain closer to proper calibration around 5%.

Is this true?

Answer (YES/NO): NO